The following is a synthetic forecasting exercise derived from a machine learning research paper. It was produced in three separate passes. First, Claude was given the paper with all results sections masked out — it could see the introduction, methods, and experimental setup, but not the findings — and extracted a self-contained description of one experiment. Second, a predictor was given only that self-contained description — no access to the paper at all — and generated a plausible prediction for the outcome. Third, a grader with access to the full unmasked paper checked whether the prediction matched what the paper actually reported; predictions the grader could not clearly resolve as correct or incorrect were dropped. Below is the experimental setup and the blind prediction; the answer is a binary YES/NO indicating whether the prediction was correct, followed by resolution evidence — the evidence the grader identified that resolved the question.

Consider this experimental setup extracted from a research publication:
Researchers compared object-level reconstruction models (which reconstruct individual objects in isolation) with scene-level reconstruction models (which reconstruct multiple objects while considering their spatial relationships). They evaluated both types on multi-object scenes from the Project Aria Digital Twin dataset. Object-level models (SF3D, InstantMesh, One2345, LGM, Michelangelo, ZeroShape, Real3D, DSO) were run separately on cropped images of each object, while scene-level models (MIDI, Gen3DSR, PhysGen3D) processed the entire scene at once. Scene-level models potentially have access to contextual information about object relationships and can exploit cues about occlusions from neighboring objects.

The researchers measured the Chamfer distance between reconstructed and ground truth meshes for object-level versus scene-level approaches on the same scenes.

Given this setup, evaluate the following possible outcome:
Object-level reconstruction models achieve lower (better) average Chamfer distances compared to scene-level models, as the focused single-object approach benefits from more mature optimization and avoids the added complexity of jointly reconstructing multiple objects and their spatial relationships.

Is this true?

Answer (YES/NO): YES